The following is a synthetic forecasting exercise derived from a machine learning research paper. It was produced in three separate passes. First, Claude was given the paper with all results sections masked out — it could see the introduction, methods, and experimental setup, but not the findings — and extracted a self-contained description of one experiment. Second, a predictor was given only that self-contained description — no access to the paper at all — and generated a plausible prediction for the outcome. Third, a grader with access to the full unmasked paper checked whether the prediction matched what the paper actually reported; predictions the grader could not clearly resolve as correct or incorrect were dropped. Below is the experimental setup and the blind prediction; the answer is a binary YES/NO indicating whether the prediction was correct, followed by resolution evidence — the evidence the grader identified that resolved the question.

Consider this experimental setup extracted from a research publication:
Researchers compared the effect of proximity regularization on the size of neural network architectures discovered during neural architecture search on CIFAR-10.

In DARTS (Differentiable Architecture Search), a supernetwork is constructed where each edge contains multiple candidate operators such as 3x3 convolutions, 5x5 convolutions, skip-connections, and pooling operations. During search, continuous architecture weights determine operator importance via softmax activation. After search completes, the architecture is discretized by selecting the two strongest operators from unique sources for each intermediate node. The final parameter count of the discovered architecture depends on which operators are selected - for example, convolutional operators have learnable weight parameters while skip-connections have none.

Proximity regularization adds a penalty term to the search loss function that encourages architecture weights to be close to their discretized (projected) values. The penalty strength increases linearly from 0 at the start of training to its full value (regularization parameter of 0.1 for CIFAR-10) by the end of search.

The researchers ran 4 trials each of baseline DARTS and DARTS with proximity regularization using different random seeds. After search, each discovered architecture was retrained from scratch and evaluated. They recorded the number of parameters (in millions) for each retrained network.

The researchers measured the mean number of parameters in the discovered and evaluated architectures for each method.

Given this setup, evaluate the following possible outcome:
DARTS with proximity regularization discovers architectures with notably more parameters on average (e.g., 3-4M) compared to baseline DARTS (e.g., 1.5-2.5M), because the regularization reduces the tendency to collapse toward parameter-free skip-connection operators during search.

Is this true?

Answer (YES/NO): NO